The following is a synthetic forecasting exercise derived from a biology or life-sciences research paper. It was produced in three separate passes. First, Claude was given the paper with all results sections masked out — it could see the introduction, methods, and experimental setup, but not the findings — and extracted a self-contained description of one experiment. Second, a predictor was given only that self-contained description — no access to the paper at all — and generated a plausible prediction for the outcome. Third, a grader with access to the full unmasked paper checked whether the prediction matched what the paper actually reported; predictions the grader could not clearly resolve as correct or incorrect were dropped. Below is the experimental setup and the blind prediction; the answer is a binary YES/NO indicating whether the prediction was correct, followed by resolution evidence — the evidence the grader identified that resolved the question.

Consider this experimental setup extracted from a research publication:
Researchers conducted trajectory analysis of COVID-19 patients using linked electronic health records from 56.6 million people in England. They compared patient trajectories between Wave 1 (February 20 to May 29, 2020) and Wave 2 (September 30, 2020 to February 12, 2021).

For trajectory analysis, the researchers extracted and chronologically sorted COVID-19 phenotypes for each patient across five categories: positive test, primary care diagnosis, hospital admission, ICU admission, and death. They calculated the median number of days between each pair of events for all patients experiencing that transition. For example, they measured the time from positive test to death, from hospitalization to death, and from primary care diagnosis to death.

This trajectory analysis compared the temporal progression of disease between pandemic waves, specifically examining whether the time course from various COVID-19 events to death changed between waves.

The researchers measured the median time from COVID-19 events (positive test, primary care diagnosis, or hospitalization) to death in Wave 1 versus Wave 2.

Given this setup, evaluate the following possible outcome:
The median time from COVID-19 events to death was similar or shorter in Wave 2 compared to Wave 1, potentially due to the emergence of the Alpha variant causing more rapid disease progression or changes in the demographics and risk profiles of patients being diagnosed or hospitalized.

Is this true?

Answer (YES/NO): NO